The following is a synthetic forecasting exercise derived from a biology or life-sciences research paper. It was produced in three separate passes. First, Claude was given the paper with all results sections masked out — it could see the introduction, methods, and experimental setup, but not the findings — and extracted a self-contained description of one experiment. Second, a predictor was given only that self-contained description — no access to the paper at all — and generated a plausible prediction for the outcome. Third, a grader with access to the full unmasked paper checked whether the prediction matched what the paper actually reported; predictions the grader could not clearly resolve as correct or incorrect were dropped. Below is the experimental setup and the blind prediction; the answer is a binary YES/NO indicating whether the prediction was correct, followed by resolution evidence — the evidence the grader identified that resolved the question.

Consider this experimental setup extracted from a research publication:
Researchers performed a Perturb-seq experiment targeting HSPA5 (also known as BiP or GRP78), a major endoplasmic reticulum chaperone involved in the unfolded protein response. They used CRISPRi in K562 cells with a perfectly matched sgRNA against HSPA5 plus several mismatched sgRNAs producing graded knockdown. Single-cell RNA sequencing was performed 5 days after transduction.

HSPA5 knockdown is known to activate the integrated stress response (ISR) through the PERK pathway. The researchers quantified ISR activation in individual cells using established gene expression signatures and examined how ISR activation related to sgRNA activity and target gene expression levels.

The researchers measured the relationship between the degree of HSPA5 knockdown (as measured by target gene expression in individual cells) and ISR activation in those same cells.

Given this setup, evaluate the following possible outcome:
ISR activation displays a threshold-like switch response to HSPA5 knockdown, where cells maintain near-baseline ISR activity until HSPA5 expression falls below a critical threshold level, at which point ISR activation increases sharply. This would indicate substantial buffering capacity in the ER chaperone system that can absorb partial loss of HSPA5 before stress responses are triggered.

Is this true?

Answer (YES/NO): NO